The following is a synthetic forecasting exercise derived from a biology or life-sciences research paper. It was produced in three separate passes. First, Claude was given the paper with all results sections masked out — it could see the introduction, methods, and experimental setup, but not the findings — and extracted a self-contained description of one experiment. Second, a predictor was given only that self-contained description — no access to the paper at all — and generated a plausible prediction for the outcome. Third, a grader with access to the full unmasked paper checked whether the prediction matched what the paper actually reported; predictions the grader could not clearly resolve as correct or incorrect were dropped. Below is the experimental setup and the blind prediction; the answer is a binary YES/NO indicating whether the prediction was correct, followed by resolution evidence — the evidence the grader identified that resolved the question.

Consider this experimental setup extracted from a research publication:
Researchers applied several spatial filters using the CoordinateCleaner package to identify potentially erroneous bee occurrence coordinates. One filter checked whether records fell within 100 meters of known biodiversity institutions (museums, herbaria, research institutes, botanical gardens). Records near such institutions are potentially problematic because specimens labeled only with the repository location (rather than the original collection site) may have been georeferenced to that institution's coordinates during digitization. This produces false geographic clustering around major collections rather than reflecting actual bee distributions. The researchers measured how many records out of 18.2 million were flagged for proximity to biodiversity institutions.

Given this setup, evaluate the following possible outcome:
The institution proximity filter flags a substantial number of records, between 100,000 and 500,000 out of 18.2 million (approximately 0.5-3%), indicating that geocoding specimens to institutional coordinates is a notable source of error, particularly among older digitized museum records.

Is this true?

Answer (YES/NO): NO